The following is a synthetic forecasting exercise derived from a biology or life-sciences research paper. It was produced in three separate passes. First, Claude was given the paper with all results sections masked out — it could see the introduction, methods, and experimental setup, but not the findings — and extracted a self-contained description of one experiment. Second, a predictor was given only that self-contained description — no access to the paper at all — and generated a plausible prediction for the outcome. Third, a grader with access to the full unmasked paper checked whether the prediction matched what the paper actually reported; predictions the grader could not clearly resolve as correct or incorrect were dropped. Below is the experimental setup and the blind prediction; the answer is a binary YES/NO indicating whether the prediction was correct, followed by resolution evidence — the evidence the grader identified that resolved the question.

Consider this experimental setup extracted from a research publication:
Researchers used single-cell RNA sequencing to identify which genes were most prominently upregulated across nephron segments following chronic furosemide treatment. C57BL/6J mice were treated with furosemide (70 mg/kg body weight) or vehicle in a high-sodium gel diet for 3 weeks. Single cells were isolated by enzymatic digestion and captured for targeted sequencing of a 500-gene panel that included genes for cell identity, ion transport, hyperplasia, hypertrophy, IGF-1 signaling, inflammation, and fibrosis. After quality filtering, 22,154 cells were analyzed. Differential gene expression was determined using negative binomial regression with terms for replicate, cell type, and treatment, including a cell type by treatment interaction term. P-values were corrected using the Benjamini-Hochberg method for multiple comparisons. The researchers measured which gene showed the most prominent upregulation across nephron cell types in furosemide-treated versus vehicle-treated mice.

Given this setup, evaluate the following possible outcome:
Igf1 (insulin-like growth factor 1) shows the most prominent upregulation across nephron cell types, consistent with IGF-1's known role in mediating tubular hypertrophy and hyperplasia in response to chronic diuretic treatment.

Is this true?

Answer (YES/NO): NO